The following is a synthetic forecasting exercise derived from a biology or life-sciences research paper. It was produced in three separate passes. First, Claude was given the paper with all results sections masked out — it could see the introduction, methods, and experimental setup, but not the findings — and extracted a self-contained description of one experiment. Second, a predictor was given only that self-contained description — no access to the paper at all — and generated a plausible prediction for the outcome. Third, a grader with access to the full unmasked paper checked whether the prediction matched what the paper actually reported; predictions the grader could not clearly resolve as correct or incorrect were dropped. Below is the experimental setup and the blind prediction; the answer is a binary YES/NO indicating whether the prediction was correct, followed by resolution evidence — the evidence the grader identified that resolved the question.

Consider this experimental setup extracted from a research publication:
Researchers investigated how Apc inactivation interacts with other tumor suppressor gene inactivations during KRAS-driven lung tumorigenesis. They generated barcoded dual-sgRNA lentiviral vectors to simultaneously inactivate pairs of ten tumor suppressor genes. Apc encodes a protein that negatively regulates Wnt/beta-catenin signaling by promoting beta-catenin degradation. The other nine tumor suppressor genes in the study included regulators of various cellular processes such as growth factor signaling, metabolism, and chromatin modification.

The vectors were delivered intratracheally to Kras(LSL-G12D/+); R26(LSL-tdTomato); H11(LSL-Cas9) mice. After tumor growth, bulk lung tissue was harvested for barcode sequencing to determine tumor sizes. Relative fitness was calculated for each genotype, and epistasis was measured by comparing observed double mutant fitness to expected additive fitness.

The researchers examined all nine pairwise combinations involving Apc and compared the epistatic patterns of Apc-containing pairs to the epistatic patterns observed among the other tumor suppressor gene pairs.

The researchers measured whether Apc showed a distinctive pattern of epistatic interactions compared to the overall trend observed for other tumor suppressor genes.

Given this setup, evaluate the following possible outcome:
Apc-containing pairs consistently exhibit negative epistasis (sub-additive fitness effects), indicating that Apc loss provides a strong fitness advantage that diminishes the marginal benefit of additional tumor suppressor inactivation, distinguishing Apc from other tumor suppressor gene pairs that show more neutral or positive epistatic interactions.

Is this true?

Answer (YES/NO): NO